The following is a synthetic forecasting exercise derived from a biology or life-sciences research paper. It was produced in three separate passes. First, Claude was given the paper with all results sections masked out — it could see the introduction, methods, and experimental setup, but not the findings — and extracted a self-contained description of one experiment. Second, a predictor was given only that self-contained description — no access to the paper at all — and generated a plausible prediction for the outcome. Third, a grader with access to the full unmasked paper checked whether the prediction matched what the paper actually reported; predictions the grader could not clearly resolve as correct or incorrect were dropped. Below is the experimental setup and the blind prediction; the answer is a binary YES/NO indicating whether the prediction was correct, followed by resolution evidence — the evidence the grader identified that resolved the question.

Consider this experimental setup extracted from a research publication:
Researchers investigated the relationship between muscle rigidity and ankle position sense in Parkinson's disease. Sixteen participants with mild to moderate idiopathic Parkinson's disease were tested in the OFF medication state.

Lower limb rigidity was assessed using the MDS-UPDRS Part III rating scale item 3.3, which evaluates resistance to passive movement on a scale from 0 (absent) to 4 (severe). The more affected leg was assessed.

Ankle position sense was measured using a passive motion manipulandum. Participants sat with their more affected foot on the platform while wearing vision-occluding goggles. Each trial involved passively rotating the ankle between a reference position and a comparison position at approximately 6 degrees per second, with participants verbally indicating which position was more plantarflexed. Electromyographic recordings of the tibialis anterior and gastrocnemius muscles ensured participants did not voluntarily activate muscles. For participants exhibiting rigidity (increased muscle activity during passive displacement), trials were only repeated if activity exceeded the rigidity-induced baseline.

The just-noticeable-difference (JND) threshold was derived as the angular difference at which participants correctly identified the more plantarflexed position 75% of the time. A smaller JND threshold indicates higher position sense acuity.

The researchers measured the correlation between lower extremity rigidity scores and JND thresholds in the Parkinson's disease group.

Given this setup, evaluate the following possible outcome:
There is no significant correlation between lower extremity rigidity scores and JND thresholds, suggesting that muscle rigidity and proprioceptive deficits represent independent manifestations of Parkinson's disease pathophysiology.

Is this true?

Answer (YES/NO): NO